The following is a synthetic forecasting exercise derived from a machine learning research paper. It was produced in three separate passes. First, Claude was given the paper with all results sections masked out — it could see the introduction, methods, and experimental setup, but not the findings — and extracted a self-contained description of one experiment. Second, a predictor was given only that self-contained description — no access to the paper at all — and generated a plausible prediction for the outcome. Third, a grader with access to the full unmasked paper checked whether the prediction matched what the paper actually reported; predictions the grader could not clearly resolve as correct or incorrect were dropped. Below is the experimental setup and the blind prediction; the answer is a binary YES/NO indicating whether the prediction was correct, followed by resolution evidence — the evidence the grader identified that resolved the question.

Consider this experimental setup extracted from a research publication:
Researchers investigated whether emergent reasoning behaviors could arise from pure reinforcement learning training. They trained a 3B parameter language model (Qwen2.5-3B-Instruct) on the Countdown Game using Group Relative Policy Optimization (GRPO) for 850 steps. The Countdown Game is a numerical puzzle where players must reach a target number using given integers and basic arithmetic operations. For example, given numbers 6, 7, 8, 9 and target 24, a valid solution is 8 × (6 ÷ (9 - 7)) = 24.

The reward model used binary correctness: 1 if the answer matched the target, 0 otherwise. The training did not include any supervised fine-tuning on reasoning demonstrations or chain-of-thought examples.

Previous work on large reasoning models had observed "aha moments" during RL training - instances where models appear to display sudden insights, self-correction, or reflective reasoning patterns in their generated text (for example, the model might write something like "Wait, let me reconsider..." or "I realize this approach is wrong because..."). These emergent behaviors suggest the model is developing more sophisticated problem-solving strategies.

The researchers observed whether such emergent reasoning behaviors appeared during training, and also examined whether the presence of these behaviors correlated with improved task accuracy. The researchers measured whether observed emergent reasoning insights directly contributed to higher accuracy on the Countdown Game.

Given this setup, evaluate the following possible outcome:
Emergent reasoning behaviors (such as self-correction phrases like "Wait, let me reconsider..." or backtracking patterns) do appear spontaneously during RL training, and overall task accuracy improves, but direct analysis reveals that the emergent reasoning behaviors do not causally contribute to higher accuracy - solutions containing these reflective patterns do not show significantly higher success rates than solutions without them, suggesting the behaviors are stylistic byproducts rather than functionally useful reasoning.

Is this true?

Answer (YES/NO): YES